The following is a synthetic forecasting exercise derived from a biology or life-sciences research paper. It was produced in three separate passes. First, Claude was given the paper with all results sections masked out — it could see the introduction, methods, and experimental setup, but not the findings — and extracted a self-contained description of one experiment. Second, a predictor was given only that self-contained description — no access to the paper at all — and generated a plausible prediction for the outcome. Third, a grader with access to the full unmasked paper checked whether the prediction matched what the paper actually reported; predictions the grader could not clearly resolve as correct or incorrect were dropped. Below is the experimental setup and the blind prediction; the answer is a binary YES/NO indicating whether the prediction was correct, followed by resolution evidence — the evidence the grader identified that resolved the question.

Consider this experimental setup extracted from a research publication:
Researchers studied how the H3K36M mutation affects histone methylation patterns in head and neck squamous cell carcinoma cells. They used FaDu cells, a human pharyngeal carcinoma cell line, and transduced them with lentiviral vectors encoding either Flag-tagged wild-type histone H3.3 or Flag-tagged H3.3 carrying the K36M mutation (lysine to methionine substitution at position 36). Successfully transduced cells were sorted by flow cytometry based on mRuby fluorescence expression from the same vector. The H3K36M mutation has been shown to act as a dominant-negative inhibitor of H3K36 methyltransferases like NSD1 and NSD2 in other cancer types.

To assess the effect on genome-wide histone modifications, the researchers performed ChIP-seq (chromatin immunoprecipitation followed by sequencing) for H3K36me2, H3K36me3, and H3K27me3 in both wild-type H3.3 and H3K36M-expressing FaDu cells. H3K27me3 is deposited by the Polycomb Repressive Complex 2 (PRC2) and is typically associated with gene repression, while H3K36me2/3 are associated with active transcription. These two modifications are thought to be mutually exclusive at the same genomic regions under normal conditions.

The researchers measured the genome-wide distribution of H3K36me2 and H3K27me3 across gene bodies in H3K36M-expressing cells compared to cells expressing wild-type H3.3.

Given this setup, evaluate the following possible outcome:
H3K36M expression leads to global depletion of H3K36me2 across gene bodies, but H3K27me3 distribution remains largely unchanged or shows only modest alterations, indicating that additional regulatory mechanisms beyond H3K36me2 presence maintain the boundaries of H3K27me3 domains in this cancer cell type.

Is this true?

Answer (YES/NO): NO